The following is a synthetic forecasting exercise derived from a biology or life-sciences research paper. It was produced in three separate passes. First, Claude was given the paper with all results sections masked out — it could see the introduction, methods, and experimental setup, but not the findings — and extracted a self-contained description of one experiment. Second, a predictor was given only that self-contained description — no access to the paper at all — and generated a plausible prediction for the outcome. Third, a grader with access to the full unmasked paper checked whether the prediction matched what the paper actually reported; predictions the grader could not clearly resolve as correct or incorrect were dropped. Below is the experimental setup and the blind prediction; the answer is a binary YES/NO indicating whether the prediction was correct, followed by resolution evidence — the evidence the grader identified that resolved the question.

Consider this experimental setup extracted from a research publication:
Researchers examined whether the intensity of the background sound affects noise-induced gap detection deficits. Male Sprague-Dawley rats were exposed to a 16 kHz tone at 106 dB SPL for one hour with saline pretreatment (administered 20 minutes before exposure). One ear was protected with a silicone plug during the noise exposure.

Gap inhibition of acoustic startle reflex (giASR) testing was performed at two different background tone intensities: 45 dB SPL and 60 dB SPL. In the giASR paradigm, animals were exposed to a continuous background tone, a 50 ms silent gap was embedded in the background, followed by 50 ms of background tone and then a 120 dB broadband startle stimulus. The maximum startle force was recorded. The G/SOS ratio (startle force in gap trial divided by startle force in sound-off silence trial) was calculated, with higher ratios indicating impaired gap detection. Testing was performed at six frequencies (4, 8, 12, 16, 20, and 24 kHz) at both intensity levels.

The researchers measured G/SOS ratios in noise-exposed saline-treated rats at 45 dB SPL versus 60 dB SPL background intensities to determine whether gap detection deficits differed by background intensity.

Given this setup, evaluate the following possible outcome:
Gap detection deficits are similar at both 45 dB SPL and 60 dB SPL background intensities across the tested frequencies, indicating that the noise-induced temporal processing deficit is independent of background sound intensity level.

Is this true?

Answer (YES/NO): NO